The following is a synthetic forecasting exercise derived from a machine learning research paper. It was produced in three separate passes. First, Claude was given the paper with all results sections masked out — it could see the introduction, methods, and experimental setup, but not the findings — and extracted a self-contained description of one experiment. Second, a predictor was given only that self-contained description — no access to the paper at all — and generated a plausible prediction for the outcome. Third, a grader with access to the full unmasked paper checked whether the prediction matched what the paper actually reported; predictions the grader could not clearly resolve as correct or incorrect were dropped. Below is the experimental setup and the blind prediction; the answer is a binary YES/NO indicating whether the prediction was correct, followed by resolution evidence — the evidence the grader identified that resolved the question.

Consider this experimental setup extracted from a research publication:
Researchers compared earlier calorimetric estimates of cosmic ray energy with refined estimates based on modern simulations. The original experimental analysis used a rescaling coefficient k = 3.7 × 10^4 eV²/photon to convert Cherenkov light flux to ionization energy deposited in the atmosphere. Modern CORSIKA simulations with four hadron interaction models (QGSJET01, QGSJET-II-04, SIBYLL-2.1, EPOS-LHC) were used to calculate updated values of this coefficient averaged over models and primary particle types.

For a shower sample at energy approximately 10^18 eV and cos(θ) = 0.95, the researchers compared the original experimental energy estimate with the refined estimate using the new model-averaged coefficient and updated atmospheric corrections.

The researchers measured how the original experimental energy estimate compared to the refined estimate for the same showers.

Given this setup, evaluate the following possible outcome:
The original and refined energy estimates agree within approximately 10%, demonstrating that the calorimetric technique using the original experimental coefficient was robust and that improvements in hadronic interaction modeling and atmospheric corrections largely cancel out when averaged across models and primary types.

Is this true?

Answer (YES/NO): NO